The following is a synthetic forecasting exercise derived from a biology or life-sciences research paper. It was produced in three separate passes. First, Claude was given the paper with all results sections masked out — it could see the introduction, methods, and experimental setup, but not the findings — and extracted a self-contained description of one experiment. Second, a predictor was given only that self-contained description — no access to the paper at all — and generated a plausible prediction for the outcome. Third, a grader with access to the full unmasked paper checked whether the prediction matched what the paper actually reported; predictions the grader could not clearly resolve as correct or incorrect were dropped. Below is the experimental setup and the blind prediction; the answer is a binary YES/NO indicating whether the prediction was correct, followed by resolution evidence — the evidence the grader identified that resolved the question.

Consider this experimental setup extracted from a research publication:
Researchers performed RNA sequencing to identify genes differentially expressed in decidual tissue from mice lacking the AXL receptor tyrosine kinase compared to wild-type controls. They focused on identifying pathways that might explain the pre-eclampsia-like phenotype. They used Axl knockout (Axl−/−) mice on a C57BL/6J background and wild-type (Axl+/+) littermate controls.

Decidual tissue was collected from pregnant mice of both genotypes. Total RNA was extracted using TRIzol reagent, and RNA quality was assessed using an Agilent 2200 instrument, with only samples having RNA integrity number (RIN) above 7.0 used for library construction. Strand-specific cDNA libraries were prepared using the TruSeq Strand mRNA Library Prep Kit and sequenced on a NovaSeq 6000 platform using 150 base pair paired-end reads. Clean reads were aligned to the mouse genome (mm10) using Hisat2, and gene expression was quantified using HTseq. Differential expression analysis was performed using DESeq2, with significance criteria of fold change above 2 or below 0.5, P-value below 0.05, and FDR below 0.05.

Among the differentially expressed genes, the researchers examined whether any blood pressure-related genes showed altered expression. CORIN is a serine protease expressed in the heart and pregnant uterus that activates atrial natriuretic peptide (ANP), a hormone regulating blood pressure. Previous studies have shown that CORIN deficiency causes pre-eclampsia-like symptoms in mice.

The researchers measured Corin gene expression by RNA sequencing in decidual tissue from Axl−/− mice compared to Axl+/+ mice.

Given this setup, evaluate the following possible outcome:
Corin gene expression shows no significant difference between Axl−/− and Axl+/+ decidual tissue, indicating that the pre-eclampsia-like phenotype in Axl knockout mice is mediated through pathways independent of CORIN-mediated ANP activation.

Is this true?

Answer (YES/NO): NO